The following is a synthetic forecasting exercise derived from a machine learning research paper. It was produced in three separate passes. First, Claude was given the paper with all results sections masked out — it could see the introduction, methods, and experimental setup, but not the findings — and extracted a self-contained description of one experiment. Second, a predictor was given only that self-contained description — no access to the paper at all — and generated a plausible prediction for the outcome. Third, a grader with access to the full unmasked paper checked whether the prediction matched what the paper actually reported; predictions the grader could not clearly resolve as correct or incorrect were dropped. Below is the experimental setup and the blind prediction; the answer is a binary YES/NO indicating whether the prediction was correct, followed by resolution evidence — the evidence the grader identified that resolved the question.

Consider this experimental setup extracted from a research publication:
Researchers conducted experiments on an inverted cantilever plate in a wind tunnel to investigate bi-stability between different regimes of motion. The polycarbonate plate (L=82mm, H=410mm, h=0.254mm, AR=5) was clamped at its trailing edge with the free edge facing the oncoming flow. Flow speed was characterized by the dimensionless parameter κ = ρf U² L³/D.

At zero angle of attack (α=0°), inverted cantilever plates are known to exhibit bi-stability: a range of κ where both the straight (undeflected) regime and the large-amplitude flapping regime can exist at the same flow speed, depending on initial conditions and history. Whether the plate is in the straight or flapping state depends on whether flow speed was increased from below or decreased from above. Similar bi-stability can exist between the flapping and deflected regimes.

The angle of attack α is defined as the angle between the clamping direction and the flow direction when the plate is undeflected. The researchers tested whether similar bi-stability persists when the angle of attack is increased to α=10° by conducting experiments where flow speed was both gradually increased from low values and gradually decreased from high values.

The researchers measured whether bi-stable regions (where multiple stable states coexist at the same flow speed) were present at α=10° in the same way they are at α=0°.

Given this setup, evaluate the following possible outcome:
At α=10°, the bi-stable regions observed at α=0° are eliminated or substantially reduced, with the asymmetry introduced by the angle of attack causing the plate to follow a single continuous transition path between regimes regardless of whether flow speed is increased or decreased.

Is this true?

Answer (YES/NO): YES